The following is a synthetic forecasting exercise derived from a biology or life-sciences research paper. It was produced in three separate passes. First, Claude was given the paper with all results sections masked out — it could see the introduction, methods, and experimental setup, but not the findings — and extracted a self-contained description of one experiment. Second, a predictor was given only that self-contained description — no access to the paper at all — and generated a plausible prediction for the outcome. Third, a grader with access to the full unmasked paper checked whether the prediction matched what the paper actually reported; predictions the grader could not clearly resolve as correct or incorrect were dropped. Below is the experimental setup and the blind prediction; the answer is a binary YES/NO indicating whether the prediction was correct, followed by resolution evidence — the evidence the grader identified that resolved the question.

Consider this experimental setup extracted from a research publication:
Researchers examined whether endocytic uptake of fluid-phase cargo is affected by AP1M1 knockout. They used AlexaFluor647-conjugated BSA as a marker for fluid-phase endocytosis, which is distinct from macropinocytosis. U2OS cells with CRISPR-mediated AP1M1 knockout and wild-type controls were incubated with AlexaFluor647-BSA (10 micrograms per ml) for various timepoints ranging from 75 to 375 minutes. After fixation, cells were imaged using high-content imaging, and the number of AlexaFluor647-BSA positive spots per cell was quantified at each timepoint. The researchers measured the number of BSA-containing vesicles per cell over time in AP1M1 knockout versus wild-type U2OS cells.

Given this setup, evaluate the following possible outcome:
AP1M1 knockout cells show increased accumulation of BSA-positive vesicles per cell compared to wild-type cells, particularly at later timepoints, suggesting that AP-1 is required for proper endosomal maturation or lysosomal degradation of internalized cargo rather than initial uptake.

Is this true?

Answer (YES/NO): NO